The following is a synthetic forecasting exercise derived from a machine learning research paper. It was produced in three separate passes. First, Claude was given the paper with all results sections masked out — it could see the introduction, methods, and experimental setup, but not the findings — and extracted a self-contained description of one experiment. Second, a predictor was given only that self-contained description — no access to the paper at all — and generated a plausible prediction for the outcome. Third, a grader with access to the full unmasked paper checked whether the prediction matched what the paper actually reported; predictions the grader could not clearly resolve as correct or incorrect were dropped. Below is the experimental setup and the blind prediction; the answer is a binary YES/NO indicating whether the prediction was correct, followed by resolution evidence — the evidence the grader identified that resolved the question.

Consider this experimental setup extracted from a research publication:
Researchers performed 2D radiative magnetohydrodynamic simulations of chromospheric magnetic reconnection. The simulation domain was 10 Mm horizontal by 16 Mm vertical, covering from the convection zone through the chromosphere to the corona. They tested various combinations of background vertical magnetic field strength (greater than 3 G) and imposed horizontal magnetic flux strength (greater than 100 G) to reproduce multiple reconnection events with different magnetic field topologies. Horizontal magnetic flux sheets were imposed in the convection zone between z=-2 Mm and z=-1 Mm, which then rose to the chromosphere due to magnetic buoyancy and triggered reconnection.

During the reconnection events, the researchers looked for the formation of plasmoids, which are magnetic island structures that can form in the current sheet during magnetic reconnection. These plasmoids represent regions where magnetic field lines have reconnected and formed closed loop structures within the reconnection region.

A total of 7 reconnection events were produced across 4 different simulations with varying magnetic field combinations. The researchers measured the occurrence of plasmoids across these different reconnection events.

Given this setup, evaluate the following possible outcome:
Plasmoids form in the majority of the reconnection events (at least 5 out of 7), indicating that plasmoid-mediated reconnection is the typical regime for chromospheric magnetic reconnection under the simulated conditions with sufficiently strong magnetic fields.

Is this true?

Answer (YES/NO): NO